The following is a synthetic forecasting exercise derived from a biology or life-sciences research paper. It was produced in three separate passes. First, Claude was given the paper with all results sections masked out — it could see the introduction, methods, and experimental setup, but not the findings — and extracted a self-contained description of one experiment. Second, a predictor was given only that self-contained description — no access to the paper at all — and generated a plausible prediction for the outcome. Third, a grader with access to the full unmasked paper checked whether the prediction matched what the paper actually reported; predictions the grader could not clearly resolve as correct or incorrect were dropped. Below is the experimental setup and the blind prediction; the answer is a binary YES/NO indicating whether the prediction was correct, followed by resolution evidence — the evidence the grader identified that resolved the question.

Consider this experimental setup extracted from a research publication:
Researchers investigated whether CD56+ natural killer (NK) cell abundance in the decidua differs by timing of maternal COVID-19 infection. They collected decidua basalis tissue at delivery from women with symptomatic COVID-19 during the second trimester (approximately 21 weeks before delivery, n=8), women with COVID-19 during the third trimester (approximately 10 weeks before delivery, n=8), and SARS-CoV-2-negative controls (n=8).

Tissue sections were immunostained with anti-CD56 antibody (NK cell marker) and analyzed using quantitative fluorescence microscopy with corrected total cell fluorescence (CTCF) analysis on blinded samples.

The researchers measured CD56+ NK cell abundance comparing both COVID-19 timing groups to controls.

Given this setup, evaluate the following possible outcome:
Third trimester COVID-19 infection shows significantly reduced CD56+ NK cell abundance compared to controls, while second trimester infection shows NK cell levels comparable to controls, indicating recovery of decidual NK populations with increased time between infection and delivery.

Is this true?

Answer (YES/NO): NO